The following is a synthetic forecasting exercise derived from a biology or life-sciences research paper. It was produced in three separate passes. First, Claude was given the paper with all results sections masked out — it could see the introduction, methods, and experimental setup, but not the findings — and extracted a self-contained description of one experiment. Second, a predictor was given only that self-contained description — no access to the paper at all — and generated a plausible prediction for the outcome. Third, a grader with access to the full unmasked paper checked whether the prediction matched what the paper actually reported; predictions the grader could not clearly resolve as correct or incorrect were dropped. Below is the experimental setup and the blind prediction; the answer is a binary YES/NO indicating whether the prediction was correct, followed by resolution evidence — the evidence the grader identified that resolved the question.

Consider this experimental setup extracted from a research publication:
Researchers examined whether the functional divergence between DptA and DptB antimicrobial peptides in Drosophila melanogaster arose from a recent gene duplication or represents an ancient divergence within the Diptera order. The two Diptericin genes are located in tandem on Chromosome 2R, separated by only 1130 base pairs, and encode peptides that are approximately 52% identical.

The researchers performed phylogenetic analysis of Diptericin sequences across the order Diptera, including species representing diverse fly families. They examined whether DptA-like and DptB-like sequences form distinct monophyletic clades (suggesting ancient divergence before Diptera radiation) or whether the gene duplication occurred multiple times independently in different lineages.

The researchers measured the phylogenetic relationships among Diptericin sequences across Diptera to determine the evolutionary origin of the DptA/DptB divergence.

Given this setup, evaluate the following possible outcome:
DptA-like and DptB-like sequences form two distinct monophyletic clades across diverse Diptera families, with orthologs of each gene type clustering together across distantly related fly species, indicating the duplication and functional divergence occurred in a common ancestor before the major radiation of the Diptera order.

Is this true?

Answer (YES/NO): NO